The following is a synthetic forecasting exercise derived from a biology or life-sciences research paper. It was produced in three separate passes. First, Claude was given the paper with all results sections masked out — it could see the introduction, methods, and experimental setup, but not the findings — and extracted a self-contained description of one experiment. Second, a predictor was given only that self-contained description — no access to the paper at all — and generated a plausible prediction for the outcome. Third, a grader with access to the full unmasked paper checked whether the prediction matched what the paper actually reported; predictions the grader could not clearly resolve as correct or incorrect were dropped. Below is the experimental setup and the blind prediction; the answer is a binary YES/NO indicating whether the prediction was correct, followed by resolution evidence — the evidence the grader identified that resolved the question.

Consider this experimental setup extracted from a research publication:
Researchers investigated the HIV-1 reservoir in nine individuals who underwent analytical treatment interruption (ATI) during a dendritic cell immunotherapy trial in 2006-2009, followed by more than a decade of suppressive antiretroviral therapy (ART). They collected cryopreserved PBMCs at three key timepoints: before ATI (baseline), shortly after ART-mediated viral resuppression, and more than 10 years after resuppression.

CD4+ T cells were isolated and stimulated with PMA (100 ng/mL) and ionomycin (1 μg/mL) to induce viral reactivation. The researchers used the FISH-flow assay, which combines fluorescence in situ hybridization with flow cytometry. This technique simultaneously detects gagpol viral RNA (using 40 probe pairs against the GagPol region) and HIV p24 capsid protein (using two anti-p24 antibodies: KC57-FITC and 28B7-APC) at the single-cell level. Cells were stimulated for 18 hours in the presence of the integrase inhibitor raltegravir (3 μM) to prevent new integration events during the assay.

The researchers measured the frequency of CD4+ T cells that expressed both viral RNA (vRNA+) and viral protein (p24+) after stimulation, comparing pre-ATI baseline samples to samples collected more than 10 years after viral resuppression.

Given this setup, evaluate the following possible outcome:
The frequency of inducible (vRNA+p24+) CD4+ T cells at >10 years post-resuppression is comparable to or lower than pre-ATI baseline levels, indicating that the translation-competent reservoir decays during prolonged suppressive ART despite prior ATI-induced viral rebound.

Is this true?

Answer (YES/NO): NO